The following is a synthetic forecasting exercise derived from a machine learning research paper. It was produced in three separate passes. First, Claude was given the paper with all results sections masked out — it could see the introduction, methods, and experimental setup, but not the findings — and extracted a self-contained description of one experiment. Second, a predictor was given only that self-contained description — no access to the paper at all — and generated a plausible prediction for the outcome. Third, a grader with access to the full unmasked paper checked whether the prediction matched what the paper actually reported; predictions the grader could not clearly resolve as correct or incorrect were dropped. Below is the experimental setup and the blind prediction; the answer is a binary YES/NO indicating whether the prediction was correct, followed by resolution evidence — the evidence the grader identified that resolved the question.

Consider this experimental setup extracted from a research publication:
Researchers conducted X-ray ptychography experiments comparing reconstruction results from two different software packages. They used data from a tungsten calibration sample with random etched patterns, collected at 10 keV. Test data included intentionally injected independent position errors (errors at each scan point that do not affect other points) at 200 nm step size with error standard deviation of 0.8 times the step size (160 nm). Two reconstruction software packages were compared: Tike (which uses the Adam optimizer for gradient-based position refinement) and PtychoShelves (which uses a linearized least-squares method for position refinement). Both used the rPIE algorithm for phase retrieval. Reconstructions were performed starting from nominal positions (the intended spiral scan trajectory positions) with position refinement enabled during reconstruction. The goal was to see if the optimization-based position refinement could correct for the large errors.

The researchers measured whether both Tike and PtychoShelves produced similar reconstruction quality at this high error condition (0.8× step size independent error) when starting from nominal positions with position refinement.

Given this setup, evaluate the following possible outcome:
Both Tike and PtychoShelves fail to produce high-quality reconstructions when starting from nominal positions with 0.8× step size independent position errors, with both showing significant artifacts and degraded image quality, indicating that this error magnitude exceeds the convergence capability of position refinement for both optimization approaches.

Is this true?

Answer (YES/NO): NO